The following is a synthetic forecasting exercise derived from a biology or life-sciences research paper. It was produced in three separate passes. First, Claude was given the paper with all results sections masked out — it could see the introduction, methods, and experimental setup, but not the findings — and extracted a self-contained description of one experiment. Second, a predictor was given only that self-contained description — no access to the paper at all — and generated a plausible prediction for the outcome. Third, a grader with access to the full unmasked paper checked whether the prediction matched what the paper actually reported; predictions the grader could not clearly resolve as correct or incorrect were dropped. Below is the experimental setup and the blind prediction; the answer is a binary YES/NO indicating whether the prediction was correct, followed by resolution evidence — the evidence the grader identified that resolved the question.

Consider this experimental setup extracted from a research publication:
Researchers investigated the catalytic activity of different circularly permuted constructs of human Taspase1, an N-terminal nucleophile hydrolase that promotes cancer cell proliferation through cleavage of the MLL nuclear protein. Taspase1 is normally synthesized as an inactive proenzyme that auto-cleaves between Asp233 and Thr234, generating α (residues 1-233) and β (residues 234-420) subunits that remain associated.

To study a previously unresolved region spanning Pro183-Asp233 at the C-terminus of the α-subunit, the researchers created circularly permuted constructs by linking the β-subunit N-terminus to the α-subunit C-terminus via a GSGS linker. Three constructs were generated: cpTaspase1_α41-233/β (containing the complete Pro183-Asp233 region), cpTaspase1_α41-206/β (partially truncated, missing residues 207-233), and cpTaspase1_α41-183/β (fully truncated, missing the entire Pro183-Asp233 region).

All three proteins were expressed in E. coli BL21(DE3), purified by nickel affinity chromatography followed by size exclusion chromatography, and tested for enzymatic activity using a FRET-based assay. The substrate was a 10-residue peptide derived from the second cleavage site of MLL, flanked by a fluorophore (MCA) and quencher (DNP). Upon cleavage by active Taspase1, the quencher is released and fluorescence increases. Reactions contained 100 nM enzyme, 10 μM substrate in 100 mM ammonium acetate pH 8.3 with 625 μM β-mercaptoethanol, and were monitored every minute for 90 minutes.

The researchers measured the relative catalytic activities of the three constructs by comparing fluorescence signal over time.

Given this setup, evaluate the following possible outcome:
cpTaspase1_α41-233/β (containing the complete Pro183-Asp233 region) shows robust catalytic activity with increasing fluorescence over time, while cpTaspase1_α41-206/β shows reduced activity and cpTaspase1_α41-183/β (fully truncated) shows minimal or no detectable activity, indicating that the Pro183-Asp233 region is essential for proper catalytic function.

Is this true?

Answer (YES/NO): YES